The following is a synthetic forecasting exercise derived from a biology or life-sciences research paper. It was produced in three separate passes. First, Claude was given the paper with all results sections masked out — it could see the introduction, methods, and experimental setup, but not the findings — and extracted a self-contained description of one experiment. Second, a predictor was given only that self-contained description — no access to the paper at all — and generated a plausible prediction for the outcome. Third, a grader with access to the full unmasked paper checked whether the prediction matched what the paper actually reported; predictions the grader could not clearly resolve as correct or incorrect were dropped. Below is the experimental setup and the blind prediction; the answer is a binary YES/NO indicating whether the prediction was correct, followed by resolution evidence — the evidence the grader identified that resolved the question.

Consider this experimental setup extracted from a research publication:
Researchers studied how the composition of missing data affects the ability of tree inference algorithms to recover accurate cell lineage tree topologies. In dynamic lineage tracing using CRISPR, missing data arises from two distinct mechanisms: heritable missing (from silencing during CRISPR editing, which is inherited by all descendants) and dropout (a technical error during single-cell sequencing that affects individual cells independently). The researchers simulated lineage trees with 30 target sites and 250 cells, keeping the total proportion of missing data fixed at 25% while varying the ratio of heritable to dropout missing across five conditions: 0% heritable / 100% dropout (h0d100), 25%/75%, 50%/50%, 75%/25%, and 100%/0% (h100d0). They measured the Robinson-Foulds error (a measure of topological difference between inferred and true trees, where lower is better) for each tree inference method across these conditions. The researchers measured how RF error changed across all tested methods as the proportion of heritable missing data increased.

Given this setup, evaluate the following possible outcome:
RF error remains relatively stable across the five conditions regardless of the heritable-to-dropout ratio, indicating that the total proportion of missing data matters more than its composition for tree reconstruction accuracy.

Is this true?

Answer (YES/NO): NO